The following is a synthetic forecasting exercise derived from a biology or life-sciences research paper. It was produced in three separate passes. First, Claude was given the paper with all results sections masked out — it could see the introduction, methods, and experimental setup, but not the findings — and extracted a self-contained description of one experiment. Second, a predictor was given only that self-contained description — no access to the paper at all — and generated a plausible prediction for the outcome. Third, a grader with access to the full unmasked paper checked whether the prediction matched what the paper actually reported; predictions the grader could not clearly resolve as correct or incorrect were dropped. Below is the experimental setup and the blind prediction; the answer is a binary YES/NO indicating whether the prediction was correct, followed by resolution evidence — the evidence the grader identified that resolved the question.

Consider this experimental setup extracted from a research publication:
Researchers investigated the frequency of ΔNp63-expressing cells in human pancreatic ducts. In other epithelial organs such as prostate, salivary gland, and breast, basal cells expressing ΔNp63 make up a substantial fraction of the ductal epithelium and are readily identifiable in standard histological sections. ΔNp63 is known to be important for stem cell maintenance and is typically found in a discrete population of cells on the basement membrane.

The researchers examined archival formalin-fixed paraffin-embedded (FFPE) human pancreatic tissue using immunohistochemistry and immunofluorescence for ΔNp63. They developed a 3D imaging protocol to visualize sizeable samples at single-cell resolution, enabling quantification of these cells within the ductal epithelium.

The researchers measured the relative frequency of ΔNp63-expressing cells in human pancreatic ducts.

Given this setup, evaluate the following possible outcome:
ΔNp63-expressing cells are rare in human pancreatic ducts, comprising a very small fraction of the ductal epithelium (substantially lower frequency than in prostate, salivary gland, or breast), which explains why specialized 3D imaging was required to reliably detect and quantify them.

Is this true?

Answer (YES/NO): NO